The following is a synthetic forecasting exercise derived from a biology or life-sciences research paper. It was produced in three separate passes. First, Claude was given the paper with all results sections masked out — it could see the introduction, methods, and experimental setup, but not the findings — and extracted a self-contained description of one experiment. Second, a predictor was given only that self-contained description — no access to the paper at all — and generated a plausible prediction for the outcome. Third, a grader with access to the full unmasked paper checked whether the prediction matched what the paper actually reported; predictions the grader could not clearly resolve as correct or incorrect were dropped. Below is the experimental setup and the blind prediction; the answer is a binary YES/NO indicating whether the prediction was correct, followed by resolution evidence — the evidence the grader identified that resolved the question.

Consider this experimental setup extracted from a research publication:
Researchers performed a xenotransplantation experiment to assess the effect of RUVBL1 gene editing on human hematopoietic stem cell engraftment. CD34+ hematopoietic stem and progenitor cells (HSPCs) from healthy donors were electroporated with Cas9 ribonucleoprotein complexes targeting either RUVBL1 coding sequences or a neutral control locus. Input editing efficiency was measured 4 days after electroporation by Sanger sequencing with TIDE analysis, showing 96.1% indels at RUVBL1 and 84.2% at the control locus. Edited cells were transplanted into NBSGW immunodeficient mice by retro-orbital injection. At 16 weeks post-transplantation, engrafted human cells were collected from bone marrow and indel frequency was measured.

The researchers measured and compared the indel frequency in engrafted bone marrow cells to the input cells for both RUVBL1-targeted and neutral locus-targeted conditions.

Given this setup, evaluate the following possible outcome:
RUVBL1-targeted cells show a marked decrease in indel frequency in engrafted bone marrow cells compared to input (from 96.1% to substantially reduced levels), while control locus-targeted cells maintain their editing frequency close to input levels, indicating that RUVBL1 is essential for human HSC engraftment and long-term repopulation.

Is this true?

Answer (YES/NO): NO